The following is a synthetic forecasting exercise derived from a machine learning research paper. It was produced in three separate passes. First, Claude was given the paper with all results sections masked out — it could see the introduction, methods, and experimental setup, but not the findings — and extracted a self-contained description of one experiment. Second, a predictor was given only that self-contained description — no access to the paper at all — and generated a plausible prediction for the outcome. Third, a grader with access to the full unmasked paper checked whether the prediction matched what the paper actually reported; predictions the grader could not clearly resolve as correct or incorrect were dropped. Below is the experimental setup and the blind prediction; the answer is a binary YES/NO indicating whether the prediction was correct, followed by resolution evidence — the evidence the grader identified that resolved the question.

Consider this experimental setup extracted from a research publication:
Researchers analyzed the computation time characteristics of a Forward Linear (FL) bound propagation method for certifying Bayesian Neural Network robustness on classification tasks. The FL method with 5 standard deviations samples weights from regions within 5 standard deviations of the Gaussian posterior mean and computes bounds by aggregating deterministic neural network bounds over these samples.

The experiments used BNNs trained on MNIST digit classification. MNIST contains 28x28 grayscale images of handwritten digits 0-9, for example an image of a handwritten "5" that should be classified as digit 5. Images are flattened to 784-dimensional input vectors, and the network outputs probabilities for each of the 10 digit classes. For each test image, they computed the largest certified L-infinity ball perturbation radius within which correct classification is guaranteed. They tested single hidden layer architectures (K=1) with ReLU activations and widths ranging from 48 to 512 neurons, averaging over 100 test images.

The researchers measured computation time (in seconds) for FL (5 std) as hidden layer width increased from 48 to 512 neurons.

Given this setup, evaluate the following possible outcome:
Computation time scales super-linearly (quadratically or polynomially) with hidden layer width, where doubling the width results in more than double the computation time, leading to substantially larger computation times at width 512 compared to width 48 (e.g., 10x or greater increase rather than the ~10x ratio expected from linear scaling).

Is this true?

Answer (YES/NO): NO